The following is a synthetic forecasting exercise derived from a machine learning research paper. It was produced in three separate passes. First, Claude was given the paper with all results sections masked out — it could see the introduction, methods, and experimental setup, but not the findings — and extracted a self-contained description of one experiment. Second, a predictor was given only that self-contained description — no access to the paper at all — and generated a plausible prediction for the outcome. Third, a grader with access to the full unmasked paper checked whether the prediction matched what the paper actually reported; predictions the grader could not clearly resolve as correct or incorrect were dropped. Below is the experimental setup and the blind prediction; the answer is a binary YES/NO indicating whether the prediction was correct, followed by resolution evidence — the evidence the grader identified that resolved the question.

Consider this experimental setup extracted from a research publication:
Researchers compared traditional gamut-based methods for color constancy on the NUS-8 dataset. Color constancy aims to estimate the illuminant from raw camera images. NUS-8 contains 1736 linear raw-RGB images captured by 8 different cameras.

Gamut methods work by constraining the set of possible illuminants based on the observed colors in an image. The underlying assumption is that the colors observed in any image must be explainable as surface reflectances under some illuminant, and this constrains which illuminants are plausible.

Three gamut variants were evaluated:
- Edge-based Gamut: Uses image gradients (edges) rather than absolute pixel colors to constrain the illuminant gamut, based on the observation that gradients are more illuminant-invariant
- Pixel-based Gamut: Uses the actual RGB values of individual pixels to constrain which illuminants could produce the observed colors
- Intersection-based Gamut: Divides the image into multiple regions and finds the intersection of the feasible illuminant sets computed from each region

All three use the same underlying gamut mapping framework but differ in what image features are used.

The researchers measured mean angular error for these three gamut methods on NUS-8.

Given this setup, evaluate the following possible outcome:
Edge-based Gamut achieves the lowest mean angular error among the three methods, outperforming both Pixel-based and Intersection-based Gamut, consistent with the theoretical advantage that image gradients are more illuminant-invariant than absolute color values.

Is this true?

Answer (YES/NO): NO